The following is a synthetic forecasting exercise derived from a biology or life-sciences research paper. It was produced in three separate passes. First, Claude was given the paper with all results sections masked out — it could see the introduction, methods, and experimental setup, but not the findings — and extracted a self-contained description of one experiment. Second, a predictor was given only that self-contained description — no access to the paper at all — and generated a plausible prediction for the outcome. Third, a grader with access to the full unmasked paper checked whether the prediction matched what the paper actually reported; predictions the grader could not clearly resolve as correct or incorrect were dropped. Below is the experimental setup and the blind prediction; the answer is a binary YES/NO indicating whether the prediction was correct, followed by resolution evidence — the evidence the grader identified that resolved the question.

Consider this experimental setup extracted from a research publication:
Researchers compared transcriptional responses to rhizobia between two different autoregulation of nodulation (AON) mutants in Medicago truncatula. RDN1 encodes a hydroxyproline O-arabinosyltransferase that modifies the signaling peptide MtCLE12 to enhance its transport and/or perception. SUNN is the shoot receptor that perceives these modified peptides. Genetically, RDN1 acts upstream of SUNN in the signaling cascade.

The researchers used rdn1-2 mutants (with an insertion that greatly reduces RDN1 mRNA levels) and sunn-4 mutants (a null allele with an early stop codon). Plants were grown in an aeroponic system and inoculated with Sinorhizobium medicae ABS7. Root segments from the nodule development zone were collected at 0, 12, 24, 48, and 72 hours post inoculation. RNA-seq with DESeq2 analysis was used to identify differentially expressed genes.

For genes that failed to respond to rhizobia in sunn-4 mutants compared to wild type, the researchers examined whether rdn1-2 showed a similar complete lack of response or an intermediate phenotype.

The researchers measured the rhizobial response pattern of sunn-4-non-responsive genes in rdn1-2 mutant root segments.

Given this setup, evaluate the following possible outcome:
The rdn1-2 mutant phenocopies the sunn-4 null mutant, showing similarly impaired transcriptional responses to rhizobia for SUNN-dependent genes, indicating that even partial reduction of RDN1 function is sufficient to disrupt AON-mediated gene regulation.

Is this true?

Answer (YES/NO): NO